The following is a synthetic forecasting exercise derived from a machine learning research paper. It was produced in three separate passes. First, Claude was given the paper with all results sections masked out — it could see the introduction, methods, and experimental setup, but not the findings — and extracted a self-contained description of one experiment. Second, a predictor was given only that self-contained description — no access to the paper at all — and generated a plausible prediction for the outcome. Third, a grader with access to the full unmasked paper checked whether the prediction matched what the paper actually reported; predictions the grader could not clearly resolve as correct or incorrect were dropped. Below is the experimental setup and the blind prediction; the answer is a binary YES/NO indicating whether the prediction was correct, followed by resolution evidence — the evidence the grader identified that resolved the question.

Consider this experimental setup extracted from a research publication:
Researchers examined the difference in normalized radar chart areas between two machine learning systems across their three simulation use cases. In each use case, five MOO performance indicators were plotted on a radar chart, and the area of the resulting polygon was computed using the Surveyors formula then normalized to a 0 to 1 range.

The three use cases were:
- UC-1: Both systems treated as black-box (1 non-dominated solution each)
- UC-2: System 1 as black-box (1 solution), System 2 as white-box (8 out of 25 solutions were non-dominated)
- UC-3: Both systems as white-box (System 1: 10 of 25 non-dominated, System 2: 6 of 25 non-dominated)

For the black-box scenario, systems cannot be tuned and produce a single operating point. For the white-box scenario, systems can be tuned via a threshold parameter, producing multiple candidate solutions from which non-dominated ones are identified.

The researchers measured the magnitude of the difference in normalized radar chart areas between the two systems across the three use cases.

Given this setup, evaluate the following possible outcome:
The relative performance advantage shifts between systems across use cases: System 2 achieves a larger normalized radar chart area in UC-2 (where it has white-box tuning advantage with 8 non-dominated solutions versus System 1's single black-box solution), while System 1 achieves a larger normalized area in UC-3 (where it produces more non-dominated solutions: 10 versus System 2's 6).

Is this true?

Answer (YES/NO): YES